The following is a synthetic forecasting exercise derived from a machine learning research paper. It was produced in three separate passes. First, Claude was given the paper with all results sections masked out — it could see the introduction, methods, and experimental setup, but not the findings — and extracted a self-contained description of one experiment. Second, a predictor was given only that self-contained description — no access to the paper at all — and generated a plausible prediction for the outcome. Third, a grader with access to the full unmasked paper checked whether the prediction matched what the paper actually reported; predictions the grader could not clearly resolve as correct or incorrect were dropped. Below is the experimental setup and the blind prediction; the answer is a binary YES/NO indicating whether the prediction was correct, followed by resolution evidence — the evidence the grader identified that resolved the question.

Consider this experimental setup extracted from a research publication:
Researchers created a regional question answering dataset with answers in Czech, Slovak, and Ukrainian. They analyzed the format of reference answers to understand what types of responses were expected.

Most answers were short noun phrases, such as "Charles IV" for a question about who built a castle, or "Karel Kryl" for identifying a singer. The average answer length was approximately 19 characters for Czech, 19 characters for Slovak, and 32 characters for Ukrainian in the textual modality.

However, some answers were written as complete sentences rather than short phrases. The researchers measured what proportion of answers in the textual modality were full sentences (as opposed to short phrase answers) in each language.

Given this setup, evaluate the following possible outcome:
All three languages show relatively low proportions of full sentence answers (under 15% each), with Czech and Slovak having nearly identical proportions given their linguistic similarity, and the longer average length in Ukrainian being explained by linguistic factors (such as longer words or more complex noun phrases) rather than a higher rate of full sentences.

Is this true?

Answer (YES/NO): NO